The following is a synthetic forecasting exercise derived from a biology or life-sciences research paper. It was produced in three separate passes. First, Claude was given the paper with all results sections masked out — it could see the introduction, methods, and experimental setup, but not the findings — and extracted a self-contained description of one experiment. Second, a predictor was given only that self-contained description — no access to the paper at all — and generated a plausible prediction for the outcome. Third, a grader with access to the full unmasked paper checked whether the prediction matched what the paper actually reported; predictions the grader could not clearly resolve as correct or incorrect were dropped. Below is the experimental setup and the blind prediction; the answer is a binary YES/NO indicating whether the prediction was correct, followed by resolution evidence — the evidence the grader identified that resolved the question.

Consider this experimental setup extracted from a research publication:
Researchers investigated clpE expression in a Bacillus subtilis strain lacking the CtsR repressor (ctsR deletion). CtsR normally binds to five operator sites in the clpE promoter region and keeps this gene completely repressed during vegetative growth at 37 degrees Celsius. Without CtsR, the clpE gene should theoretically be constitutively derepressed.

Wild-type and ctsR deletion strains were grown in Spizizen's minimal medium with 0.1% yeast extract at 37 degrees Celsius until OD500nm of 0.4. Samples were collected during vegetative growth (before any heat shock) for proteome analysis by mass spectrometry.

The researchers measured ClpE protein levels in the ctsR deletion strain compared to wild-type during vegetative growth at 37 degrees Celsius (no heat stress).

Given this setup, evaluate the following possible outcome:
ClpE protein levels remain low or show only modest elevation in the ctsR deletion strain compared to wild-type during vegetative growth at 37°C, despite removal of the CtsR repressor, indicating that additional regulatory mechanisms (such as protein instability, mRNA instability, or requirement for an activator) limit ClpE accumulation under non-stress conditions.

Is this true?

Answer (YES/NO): YES